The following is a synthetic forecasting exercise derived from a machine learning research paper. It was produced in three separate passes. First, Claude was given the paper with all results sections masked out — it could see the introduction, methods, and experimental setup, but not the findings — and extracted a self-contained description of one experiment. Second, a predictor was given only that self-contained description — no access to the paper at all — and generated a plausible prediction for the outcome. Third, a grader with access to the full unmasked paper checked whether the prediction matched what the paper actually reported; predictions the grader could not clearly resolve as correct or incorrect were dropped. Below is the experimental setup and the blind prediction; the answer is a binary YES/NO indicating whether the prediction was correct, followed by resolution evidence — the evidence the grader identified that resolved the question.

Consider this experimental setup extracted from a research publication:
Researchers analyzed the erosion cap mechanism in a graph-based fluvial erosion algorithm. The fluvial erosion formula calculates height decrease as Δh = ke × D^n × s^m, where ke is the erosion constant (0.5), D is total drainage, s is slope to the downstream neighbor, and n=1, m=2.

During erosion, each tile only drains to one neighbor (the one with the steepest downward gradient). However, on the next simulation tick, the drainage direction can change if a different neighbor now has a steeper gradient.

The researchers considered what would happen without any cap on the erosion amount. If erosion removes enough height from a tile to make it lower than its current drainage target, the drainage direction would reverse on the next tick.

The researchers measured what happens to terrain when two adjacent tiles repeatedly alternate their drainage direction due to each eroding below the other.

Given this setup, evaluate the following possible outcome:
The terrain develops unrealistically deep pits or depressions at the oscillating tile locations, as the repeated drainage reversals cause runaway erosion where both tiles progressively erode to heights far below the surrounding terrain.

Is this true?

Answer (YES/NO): YES